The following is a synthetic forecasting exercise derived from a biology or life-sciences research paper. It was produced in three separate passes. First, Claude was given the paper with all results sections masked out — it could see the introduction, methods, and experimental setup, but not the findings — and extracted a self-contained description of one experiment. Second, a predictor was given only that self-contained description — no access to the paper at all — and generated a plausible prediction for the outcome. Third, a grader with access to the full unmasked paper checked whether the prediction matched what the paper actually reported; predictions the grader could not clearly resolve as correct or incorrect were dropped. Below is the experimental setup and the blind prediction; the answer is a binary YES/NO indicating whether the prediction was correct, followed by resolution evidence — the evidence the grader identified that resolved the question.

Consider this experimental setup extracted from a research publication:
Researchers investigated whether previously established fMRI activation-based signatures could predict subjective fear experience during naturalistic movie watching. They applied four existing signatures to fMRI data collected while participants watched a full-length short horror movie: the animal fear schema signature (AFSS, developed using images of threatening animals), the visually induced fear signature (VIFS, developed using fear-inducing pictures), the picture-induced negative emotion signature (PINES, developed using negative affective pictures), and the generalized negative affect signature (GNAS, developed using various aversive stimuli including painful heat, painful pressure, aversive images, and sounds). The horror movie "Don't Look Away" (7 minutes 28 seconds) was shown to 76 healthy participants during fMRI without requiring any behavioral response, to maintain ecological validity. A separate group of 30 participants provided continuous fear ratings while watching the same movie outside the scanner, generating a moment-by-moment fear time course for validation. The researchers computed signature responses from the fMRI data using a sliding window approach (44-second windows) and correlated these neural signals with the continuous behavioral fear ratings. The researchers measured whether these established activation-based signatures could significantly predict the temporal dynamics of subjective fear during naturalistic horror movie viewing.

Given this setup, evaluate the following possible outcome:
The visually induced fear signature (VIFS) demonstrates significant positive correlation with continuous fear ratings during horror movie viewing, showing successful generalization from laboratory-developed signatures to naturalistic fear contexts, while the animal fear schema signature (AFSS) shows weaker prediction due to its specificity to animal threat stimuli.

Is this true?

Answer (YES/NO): NO